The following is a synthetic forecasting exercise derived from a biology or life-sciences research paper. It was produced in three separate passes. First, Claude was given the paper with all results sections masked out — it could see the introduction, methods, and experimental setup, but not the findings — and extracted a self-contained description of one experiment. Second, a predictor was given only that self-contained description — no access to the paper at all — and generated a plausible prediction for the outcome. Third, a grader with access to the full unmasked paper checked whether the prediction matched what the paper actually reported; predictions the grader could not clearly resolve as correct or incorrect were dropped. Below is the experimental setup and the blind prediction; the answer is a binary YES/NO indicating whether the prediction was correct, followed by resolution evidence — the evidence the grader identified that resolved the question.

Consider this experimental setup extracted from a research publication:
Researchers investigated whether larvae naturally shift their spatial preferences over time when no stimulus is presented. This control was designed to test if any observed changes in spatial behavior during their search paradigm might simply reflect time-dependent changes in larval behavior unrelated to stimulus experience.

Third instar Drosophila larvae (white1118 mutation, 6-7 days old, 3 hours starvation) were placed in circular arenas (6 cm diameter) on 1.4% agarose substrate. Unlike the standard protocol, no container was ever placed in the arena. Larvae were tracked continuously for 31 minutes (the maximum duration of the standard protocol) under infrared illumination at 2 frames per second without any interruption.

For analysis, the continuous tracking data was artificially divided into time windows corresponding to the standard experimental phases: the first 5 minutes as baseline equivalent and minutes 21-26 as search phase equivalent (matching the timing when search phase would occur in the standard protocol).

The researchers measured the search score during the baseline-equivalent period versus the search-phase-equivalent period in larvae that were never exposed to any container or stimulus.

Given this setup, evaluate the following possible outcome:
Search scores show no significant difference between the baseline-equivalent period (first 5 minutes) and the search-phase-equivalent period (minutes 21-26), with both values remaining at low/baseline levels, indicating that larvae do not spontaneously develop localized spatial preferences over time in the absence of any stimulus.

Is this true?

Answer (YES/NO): YES